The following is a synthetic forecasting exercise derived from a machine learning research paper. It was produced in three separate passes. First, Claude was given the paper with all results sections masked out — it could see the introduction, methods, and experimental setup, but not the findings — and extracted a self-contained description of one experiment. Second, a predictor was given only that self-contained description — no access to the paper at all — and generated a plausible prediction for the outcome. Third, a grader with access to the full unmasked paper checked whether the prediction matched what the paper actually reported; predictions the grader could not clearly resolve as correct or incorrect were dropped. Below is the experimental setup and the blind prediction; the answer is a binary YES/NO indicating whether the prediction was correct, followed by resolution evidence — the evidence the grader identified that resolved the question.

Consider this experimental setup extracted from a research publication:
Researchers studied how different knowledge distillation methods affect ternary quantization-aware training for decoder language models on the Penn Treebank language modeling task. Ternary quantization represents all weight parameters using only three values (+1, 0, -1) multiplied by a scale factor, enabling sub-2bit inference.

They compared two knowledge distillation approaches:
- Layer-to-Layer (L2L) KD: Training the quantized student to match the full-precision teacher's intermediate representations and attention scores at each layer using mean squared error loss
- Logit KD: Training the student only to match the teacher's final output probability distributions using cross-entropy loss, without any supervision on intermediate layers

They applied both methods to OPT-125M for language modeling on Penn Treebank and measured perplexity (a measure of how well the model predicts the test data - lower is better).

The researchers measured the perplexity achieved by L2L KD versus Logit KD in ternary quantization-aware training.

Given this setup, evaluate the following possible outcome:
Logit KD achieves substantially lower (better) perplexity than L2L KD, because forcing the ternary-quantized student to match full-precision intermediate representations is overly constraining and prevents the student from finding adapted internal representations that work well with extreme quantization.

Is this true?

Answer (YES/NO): YES